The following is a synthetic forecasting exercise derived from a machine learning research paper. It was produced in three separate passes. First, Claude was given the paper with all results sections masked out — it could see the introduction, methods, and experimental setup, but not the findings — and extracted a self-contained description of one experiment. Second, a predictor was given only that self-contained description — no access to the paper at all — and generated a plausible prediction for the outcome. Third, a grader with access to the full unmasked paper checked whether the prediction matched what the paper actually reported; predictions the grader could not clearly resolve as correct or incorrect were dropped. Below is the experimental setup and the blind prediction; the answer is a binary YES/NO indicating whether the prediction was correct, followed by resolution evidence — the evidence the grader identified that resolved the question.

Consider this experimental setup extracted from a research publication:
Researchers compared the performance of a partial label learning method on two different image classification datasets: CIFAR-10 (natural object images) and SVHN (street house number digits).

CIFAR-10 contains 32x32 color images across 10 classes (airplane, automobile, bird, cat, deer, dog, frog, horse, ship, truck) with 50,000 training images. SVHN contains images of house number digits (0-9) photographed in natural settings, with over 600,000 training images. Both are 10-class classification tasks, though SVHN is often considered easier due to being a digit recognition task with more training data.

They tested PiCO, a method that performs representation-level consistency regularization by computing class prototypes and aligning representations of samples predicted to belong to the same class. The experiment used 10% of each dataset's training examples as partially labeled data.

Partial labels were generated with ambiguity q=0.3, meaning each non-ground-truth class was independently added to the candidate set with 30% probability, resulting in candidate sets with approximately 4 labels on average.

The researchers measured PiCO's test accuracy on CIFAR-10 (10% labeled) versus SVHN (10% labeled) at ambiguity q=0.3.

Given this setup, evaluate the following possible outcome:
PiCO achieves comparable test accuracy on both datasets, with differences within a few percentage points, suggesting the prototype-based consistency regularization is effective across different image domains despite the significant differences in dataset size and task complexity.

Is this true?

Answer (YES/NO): NO